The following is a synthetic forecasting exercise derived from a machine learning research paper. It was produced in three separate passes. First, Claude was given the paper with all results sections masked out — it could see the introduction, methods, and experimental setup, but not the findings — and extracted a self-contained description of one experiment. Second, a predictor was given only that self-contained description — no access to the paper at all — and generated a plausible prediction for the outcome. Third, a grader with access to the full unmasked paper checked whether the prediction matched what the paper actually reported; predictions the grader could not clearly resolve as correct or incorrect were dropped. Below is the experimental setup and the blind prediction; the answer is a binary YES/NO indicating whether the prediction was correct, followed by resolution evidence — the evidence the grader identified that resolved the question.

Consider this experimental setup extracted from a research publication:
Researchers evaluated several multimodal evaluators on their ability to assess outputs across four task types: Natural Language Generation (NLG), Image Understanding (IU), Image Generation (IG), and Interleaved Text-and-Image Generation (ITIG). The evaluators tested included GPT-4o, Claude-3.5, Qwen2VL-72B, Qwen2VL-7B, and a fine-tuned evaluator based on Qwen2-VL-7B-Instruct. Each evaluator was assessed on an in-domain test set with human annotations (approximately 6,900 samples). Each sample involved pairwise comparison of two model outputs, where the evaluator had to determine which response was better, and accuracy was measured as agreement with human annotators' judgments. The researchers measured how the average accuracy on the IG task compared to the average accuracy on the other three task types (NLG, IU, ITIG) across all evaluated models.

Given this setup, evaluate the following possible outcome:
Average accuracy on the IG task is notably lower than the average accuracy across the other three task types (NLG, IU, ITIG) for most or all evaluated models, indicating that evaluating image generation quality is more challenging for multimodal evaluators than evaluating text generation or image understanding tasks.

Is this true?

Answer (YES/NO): YES